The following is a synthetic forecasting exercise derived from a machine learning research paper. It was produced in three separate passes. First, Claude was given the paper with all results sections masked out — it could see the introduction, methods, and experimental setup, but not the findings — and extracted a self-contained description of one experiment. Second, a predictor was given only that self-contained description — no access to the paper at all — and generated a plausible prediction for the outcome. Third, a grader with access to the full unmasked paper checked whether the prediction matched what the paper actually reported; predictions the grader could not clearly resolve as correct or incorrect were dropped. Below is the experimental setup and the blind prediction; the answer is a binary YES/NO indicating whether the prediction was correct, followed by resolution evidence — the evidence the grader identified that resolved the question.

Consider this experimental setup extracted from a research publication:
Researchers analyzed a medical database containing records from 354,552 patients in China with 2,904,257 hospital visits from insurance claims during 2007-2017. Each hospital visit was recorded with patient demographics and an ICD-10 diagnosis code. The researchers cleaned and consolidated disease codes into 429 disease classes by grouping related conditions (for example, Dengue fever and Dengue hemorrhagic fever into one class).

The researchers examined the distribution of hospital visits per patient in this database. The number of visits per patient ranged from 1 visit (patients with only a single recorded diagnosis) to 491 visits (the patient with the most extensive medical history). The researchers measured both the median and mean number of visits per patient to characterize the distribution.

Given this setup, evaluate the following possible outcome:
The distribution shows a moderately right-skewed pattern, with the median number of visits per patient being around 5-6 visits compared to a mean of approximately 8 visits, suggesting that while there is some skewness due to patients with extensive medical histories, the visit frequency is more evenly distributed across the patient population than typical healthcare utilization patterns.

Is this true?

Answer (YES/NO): NO